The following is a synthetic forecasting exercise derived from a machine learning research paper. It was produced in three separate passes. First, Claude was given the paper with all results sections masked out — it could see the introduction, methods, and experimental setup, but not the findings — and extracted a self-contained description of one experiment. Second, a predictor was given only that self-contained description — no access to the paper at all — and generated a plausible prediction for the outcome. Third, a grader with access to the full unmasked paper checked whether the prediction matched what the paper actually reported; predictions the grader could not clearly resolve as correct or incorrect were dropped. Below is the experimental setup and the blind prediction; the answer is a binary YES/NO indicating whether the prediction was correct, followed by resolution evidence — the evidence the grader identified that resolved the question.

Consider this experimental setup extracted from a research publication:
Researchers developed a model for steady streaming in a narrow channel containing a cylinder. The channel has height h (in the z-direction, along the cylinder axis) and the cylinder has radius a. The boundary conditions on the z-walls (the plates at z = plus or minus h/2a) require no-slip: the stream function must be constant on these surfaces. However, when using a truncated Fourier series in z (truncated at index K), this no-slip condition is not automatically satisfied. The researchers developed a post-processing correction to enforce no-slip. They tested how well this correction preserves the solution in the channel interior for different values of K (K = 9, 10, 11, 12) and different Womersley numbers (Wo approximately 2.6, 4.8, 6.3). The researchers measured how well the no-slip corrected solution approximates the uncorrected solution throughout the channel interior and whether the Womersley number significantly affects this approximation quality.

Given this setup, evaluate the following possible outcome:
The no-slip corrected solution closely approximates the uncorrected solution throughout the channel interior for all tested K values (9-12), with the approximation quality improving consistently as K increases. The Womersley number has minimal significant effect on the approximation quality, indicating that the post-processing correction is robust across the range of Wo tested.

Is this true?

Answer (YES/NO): NO